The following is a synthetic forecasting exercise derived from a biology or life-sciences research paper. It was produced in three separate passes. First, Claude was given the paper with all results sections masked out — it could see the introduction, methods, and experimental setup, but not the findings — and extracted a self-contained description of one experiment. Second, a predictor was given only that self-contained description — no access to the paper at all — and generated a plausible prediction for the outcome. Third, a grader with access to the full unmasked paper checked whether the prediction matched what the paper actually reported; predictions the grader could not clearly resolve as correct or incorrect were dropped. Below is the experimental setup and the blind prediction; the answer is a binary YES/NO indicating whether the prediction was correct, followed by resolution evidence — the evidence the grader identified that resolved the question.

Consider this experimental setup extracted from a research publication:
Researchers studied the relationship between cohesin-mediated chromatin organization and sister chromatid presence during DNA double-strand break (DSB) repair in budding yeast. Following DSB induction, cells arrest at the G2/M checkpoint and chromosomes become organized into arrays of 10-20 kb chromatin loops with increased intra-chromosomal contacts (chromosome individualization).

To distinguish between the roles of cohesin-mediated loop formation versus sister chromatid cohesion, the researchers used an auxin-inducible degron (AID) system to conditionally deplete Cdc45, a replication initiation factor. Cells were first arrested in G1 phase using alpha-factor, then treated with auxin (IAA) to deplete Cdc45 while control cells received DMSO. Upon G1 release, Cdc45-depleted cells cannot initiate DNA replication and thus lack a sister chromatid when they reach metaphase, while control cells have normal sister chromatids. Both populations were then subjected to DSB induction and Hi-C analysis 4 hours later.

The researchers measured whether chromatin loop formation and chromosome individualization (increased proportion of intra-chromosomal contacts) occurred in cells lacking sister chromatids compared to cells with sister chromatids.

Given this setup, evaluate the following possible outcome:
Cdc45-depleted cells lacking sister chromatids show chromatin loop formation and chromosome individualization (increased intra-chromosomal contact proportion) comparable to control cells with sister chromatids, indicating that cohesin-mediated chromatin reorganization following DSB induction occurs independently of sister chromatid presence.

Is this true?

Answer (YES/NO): NO